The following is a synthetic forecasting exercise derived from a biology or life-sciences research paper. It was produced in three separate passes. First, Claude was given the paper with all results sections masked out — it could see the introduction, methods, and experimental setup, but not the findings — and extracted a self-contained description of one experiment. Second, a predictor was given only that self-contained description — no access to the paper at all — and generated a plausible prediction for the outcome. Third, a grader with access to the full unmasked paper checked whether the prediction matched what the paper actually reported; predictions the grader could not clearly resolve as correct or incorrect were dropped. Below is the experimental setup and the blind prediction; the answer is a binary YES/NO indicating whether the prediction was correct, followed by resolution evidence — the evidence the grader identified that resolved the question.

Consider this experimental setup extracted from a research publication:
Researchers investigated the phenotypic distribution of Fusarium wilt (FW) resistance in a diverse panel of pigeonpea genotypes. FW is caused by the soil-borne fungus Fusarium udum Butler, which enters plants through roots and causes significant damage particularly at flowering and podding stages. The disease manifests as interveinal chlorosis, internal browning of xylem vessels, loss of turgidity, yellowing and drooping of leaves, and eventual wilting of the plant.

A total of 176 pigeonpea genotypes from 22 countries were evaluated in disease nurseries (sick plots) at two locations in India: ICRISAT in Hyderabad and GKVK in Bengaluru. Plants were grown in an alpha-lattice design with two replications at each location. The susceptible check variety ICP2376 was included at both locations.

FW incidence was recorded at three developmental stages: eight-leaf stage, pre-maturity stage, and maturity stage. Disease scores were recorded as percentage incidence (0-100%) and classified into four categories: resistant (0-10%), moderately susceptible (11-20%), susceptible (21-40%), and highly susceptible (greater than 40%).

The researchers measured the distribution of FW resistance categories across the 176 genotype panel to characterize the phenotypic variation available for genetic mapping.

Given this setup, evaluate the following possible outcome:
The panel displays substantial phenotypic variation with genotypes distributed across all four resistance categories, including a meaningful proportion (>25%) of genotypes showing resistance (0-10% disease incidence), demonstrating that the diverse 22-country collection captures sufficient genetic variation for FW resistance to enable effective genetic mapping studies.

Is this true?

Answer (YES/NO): NO